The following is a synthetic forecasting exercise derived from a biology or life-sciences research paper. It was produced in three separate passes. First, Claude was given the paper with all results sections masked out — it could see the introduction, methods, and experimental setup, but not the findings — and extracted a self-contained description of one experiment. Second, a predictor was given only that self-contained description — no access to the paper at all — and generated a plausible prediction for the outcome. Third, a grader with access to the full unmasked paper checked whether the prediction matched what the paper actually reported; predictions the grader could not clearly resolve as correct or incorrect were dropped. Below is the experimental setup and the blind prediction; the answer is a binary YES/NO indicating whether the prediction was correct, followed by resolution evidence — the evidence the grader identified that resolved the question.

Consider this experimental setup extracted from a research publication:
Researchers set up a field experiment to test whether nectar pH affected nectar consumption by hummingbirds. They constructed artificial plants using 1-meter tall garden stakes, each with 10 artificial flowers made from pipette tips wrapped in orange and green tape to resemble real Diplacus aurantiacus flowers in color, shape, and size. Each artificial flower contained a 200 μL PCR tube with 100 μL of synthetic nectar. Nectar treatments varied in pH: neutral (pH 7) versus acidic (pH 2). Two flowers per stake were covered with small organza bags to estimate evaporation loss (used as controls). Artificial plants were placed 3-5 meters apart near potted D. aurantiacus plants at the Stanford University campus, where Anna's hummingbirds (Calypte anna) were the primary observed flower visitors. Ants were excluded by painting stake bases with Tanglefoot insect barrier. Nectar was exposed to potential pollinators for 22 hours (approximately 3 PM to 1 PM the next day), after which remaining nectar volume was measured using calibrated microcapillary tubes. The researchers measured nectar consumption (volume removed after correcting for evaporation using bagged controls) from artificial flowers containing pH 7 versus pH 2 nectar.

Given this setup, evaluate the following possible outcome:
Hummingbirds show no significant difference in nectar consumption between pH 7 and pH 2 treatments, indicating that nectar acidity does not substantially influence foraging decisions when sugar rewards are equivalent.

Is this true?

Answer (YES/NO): NO